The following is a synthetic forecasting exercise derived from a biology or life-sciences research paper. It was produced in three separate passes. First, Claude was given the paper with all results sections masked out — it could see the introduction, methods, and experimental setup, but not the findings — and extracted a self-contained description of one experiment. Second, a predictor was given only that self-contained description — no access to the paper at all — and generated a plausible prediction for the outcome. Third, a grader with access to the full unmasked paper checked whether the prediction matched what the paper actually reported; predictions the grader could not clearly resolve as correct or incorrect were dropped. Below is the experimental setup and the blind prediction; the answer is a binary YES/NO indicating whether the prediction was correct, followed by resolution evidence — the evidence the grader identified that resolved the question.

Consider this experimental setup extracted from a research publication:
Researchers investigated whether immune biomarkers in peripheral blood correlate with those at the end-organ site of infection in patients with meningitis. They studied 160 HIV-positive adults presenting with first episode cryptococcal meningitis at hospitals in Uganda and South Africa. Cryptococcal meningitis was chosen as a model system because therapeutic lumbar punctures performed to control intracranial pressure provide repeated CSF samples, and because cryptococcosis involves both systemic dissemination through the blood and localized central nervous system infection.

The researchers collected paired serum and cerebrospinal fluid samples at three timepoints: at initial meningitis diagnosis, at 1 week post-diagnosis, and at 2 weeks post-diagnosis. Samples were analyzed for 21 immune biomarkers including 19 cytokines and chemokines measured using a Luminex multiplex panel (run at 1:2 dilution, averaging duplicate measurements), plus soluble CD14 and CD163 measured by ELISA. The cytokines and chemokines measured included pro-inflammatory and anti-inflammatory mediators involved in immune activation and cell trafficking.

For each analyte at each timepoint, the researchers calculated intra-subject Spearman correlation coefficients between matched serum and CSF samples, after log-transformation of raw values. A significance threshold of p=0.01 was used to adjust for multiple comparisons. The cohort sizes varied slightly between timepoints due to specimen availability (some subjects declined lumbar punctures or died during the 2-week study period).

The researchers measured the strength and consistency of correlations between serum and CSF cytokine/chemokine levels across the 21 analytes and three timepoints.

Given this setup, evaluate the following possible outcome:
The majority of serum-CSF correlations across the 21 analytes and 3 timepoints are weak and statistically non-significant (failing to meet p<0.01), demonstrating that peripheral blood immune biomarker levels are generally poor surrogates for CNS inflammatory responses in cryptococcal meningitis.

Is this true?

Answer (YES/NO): YES